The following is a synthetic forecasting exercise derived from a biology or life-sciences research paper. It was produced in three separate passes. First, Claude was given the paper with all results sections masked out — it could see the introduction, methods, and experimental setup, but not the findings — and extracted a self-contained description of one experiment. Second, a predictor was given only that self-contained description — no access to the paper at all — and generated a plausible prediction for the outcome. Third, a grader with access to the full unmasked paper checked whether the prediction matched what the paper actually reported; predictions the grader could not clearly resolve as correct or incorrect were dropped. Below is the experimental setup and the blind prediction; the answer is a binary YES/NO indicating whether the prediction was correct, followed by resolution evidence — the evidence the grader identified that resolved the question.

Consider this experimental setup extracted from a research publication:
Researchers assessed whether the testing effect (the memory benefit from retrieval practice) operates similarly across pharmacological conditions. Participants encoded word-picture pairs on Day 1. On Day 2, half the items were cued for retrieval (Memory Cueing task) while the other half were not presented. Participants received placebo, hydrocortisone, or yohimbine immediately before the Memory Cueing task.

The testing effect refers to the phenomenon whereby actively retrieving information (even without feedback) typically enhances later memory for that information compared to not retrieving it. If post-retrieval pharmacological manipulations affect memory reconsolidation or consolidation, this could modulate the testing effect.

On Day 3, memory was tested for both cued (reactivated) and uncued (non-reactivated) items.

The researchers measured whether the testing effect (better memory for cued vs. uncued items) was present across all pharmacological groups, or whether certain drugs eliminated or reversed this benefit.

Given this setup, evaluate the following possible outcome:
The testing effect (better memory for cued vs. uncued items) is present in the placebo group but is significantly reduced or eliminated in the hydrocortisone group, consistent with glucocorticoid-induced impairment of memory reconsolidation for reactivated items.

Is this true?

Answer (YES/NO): NO